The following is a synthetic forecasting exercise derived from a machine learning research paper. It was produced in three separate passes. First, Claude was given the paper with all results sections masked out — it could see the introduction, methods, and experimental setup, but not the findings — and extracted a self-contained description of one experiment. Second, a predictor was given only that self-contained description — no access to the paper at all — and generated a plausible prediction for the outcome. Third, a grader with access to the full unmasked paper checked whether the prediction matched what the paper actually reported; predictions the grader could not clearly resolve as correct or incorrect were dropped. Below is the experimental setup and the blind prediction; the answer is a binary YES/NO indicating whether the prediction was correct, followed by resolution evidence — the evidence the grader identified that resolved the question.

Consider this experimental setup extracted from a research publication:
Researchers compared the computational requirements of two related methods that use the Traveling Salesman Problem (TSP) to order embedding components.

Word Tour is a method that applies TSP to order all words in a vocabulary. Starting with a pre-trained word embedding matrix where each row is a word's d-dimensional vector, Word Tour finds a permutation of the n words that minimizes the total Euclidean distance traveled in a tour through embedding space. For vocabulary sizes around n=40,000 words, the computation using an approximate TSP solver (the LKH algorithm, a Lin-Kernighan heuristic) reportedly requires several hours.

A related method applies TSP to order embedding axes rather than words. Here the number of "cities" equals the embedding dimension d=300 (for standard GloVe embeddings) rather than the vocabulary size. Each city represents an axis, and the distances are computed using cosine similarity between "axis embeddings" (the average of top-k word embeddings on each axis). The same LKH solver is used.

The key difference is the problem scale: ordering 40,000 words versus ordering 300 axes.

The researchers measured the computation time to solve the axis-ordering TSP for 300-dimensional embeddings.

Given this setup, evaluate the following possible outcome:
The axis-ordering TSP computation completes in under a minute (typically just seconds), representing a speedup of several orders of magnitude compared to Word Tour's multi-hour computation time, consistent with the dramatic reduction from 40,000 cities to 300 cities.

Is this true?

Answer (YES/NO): YES